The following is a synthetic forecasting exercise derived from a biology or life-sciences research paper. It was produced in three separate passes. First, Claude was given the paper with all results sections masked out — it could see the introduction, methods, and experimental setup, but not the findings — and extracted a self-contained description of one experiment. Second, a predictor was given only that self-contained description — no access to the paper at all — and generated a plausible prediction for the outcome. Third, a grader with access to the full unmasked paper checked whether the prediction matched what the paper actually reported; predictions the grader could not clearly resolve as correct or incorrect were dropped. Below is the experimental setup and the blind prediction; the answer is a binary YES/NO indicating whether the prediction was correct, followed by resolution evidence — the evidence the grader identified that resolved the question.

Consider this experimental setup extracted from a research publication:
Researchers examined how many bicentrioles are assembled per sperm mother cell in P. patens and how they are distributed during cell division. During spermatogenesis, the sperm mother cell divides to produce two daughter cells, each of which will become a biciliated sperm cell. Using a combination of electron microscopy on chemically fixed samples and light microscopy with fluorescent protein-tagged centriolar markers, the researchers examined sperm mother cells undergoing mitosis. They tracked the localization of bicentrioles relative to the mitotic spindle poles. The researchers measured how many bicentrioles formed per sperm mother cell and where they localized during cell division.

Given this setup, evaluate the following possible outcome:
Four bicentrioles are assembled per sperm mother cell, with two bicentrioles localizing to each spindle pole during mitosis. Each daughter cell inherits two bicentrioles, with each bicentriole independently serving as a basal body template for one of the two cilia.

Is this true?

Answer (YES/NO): NO